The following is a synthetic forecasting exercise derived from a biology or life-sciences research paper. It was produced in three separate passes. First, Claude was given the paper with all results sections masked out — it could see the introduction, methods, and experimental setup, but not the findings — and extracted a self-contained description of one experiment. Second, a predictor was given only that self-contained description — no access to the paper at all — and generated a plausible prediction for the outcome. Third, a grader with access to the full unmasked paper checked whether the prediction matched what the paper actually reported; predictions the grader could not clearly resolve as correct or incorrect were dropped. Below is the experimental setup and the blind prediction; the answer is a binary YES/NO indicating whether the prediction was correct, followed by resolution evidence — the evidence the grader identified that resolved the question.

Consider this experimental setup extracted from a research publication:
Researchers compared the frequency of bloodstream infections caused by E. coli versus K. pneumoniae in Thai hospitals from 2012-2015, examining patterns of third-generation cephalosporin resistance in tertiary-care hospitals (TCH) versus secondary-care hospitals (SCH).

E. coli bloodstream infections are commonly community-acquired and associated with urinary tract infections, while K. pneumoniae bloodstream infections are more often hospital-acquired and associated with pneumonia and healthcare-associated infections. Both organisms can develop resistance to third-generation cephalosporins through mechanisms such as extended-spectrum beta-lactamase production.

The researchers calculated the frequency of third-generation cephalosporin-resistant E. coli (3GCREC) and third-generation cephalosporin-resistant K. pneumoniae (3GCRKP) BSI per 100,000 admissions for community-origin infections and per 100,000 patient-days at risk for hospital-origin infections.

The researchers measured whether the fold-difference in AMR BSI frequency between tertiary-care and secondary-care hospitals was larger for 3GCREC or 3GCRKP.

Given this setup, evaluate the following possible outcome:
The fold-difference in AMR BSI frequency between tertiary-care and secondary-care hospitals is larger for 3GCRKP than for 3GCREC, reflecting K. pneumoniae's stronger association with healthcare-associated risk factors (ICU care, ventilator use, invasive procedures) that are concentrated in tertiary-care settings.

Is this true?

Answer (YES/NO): YES